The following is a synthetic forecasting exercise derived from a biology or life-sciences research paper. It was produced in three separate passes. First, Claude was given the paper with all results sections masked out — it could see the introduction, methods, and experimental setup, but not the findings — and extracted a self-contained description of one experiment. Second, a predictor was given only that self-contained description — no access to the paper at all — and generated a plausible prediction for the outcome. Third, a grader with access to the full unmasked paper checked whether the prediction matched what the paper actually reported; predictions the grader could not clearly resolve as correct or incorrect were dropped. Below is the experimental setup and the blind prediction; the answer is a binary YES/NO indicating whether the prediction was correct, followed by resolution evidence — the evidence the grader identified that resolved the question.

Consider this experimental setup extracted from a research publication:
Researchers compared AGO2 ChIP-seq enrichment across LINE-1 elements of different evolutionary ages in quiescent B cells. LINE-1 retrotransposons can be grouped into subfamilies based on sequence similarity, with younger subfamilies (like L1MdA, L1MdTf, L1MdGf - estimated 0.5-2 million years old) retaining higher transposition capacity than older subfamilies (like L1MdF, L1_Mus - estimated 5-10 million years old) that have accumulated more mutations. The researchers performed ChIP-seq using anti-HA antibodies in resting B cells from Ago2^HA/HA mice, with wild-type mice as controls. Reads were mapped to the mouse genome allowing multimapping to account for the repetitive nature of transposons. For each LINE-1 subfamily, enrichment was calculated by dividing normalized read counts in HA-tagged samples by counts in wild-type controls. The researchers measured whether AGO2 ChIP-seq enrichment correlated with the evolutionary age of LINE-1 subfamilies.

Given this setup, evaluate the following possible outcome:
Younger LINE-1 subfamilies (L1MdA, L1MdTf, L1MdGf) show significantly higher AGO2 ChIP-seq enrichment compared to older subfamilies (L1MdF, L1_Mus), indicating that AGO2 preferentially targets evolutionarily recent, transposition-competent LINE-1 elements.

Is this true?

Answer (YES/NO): YES